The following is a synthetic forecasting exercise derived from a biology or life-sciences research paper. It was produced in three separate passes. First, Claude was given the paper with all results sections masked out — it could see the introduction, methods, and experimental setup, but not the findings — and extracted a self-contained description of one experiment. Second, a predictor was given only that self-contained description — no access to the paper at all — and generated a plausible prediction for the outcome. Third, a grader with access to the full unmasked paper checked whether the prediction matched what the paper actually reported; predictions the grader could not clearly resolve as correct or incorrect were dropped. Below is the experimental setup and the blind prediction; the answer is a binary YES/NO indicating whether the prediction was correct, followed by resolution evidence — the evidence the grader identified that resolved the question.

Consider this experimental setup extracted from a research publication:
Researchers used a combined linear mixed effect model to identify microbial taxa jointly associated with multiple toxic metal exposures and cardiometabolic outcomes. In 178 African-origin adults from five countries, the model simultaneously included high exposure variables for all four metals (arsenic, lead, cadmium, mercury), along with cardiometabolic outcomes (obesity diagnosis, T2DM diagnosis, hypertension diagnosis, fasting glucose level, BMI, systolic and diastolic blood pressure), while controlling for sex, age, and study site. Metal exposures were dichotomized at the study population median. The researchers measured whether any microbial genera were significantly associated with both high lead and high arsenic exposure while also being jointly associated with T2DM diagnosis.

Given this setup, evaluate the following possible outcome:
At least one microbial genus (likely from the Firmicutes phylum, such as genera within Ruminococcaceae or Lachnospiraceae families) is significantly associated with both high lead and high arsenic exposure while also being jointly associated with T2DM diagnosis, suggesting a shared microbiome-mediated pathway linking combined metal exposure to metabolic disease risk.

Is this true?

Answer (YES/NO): YES